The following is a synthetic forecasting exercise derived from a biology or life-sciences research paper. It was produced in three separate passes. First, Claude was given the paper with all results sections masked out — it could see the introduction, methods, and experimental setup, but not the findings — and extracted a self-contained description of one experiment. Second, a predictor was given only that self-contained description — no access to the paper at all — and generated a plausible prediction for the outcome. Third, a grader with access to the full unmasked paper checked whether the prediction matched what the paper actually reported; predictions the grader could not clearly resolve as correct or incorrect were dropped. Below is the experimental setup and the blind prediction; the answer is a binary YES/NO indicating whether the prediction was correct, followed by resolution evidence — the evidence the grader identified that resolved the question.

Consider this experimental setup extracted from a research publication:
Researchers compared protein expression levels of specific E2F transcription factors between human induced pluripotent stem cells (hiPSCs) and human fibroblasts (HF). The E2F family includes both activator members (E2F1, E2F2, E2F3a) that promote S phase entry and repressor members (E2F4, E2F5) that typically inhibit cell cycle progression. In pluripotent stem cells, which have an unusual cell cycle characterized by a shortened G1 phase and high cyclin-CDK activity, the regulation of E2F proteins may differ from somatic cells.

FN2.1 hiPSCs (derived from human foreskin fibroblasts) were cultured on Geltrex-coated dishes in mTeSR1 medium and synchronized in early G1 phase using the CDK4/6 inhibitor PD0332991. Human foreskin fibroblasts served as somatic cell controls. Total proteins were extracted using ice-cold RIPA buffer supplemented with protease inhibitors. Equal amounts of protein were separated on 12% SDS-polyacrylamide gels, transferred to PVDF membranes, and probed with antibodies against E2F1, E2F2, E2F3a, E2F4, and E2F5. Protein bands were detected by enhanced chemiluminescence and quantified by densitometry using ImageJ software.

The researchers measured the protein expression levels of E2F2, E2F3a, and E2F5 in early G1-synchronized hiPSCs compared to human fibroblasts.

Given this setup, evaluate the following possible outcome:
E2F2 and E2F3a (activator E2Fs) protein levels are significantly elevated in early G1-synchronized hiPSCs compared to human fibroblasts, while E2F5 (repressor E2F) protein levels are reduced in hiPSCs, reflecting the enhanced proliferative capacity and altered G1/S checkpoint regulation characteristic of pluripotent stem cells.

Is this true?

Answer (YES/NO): NO